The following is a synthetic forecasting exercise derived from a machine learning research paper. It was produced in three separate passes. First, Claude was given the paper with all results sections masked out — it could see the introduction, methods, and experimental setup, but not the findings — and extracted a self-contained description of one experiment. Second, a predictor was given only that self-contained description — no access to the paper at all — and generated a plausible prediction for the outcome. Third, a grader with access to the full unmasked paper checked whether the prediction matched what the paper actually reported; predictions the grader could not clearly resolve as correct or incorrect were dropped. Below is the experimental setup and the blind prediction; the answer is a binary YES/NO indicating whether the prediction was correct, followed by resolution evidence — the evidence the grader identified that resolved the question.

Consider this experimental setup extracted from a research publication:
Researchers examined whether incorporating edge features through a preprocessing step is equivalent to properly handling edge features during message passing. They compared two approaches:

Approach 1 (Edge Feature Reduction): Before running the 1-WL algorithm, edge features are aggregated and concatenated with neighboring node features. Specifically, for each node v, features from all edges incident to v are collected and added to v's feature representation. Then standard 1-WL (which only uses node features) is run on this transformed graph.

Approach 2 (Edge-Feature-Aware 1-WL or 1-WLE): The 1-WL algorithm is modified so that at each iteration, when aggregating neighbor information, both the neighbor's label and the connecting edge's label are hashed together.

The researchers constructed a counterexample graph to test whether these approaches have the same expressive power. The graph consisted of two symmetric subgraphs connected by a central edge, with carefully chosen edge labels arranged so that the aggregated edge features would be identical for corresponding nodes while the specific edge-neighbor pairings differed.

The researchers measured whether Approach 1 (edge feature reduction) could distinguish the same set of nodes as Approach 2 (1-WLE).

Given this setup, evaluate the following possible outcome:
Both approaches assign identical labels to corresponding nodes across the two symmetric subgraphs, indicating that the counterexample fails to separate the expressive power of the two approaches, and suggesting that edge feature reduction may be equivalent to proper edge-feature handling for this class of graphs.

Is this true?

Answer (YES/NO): NO